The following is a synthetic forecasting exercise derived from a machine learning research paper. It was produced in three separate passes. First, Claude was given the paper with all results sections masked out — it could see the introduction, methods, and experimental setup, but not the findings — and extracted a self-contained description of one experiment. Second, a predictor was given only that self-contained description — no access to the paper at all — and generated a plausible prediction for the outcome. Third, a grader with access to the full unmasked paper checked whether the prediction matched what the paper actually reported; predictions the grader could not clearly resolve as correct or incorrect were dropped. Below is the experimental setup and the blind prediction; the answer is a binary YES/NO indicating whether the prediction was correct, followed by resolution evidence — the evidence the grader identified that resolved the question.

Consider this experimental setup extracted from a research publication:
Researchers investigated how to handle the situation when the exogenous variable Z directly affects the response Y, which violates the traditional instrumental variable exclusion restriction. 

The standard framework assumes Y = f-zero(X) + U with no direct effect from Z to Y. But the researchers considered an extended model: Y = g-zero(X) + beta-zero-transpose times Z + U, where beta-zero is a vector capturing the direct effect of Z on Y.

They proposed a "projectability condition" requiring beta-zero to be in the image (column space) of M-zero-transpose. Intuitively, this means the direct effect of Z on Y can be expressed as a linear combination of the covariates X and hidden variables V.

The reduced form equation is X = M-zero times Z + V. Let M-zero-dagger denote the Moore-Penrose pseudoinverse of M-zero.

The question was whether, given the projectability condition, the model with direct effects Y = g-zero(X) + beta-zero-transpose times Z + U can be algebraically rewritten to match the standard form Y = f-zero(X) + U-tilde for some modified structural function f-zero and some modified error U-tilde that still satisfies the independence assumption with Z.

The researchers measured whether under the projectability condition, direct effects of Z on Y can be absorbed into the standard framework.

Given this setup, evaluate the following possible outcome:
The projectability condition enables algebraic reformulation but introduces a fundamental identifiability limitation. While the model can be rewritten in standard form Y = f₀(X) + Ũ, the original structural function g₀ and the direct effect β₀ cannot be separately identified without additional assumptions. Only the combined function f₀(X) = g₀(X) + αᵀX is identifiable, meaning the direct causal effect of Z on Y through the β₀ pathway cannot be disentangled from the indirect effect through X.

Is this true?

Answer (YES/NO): NO